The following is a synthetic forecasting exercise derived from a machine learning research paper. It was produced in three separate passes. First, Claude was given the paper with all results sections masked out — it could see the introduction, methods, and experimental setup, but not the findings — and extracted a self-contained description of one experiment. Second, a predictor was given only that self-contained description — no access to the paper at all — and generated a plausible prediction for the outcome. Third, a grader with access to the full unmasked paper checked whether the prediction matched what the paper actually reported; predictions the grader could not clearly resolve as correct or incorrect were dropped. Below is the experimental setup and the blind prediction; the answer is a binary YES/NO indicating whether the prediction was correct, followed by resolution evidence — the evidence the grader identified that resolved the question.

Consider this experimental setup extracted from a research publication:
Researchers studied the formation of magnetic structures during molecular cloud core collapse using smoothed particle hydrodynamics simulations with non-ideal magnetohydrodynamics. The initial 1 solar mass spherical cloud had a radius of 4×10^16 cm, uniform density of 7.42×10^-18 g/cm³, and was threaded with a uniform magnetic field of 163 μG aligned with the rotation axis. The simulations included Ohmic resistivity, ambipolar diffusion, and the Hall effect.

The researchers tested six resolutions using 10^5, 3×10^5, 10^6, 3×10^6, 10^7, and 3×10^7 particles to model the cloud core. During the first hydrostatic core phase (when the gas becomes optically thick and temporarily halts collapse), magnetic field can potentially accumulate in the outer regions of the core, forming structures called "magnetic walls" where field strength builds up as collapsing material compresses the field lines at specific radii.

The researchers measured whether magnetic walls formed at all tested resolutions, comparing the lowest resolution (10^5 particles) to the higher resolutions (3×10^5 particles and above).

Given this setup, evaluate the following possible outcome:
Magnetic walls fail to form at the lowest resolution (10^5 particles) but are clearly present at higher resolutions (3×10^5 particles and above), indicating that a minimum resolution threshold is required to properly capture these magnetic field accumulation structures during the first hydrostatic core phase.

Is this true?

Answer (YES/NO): YES